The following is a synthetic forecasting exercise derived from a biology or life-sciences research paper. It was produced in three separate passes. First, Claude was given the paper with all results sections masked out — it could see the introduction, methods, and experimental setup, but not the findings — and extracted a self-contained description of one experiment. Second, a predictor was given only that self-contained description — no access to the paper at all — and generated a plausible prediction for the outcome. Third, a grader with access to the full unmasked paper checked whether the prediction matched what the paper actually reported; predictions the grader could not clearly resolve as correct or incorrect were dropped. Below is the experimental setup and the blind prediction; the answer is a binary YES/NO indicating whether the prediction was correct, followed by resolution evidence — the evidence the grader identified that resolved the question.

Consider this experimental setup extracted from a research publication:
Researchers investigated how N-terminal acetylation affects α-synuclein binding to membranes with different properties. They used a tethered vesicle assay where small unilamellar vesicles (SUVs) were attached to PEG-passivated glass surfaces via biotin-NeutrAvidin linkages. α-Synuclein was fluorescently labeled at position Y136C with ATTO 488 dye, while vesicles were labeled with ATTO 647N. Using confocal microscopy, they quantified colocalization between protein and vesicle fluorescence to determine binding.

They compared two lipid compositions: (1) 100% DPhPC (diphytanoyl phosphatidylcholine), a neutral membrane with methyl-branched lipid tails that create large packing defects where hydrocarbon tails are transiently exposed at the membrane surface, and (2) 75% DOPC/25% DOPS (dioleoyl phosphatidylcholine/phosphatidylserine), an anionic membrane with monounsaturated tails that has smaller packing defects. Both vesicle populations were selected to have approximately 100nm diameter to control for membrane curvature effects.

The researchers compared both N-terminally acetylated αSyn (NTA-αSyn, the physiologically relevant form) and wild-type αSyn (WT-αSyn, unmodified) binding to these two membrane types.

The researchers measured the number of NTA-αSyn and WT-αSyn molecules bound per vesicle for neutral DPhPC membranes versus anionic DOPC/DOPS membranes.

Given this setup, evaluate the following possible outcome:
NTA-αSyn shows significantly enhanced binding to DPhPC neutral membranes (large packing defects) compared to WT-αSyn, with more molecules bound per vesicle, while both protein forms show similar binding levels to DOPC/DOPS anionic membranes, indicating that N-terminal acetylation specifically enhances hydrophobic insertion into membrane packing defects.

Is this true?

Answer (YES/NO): NO